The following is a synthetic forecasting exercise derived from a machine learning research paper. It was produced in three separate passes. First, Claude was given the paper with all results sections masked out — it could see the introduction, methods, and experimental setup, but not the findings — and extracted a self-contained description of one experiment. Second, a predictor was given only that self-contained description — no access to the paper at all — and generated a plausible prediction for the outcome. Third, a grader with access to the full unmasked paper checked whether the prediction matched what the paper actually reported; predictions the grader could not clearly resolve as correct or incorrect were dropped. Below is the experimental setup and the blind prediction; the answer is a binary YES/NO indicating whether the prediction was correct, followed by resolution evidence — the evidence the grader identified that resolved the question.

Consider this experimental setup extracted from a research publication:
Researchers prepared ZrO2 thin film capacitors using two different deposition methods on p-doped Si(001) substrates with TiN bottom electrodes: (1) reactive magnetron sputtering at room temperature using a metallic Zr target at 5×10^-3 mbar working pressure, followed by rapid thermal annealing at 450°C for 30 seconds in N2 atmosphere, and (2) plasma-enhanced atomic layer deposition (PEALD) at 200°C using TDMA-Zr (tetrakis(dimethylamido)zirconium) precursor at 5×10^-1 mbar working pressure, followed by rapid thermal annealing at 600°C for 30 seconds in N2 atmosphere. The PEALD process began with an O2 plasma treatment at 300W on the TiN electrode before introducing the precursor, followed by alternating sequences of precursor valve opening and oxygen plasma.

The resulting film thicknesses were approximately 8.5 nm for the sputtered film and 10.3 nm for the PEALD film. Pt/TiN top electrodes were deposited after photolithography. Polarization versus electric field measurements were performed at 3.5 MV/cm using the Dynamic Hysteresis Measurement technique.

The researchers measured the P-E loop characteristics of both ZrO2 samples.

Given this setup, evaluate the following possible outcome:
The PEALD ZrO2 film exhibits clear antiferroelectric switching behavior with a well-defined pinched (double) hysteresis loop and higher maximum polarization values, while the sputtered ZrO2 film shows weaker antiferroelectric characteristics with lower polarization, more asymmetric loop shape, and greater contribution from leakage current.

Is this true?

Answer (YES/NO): NO